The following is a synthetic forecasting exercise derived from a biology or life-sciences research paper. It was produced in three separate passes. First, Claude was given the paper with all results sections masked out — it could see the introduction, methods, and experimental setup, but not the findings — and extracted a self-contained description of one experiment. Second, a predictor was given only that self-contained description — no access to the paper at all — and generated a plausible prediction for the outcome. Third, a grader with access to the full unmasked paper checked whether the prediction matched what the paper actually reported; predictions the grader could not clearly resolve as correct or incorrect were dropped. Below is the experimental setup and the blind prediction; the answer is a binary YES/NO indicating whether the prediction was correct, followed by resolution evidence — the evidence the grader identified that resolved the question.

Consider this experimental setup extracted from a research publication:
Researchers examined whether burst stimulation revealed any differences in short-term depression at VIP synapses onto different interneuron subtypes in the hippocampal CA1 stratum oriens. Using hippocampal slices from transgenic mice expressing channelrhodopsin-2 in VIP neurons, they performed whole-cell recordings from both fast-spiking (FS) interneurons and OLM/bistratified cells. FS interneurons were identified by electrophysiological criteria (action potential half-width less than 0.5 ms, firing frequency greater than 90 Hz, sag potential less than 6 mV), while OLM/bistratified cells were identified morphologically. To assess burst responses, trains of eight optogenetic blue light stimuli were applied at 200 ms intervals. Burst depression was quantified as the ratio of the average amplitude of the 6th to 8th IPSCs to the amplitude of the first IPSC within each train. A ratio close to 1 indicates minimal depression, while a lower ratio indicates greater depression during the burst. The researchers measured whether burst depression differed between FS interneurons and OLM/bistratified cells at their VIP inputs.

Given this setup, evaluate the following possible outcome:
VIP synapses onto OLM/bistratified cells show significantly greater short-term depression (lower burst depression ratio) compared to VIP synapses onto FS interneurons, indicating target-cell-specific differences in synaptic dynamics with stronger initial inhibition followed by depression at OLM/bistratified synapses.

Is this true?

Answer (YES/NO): NO